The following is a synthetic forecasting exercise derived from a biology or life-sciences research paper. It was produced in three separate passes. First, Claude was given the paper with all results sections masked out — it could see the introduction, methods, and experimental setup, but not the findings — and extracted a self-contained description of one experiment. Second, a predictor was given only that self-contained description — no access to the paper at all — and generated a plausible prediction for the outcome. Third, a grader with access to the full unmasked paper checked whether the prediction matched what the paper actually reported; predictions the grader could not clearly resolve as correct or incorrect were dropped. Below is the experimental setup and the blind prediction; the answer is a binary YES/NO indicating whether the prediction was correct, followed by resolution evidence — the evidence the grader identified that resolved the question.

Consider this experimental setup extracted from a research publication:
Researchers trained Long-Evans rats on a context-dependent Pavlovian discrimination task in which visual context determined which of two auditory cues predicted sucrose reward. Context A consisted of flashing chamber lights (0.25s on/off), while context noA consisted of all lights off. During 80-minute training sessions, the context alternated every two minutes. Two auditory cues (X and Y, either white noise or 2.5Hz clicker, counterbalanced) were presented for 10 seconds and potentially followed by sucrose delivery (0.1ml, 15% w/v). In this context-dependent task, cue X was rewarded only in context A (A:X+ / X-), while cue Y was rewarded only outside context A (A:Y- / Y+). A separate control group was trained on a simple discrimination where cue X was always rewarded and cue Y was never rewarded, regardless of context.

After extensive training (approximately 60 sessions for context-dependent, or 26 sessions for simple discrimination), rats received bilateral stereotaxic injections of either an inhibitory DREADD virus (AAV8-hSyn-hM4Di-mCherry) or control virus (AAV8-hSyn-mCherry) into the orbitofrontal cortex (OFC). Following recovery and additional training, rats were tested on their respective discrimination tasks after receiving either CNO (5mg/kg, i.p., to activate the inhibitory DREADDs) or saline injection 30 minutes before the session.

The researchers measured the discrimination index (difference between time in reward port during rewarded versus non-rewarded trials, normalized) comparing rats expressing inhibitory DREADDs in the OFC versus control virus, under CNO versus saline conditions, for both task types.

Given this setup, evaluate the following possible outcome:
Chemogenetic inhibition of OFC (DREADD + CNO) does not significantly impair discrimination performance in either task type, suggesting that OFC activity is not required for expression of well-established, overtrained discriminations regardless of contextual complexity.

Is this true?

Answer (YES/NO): NO